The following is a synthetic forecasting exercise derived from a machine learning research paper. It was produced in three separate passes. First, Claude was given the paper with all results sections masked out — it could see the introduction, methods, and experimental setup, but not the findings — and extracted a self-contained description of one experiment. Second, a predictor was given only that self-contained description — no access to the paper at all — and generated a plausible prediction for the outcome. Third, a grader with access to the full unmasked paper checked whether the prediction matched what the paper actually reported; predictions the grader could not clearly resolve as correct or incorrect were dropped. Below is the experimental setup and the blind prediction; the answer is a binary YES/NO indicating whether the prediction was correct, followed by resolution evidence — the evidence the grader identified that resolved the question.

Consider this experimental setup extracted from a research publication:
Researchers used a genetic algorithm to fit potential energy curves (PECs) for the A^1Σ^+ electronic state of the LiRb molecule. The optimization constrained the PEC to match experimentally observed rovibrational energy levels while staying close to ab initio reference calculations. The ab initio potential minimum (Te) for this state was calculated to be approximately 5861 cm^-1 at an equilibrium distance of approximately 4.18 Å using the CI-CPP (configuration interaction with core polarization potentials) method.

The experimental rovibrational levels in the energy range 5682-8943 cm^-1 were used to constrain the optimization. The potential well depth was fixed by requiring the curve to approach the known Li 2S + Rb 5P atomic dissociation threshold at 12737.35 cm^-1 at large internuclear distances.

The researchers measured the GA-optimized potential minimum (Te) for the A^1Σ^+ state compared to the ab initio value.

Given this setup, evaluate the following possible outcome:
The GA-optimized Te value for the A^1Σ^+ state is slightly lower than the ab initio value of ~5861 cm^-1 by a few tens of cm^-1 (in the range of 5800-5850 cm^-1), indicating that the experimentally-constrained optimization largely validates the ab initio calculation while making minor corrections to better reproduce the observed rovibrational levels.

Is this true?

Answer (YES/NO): NO